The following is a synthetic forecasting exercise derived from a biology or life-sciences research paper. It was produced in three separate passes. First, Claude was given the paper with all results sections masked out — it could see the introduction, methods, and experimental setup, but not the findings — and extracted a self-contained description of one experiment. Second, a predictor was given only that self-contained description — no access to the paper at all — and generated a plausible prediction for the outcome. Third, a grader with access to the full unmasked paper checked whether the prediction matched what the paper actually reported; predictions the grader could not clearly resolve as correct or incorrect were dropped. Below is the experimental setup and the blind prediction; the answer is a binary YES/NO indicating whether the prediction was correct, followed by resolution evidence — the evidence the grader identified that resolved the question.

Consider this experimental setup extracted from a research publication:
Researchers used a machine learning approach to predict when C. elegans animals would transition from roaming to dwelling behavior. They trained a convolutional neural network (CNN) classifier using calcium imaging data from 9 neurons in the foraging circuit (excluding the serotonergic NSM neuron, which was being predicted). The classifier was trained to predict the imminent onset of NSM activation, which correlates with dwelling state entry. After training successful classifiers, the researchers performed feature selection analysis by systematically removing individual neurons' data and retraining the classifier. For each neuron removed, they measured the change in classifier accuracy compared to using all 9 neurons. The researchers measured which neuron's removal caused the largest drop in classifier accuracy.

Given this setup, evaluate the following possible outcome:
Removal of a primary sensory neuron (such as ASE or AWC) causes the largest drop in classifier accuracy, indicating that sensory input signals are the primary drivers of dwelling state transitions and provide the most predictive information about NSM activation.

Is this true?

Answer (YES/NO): NO